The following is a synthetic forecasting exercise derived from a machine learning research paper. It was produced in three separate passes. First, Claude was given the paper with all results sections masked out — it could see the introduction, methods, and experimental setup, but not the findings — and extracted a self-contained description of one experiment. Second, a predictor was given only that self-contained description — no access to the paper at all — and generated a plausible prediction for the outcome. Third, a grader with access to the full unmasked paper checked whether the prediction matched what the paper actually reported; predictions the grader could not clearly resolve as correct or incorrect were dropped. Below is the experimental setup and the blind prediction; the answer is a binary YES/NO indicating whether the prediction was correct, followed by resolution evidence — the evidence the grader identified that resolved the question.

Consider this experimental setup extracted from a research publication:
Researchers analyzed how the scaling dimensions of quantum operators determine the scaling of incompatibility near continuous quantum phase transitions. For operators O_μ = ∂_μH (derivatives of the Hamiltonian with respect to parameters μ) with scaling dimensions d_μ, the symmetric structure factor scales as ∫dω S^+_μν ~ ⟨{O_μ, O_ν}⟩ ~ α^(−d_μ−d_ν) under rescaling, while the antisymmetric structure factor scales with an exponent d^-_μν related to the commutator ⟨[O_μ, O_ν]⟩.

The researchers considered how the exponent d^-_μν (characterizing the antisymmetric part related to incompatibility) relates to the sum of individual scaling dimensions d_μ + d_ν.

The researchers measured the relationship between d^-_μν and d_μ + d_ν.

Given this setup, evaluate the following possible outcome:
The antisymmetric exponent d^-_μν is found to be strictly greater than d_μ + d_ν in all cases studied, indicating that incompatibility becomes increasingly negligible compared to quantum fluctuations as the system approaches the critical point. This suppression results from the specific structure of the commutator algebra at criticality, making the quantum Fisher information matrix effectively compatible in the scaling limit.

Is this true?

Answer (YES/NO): NO